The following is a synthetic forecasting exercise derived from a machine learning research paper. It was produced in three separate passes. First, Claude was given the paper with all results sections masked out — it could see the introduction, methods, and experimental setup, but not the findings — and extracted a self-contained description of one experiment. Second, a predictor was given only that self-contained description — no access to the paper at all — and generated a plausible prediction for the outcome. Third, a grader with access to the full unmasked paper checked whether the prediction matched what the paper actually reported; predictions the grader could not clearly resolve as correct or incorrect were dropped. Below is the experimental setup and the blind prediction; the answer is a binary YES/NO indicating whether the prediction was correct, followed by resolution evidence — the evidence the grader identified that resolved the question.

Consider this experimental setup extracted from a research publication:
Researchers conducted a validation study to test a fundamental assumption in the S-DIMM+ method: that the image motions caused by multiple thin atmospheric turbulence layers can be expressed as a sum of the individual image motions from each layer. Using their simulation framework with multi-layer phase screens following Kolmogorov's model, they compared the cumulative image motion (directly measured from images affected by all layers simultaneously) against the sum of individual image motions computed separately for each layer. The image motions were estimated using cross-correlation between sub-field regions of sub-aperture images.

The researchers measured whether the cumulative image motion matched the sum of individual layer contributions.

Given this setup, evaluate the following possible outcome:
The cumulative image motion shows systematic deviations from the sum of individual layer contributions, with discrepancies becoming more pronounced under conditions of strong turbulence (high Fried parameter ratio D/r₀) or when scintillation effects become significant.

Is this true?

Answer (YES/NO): NO